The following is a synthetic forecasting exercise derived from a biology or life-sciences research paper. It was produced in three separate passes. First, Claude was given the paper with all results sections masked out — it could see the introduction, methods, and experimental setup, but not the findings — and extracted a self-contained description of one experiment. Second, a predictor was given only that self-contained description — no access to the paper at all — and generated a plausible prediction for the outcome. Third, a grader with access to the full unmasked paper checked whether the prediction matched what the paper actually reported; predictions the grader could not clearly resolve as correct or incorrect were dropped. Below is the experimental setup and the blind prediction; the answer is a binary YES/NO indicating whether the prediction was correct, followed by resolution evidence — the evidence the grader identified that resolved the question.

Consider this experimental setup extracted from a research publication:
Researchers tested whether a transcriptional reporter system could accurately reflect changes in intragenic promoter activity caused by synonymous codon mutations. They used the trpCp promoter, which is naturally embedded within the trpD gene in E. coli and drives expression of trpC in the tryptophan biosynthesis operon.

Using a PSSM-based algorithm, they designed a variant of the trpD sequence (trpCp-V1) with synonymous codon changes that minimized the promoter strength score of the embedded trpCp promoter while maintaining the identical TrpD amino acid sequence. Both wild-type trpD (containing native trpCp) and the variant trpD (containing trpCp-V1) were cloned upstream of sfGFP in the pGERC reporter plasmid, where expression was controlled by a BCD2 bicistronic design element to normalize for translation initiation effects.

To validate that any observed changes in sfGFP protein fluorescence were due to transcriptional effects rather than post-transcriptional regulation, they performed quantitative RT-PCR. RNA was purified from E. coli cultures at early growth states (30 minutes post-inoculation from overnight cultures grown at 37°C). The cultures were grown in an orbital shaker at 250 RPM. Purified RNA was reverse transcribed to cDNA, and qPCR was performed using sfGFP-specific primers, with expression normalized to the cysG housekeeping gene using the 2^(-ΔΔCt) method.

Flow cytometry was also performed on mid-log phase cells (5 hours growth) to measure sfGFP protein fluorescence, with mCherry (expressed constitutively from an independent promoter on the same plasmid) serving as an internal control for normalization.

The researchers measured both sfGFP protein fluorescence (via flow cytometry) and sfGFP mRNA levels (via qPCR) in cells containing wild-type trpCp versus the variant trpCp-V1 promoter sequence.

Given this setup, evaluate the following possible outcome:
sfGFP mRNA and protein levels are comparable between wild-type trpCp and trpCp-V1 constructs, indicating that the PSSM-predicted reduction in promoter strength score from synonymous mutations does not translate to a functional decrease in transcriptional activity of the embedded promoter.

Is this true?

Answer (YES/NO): NO